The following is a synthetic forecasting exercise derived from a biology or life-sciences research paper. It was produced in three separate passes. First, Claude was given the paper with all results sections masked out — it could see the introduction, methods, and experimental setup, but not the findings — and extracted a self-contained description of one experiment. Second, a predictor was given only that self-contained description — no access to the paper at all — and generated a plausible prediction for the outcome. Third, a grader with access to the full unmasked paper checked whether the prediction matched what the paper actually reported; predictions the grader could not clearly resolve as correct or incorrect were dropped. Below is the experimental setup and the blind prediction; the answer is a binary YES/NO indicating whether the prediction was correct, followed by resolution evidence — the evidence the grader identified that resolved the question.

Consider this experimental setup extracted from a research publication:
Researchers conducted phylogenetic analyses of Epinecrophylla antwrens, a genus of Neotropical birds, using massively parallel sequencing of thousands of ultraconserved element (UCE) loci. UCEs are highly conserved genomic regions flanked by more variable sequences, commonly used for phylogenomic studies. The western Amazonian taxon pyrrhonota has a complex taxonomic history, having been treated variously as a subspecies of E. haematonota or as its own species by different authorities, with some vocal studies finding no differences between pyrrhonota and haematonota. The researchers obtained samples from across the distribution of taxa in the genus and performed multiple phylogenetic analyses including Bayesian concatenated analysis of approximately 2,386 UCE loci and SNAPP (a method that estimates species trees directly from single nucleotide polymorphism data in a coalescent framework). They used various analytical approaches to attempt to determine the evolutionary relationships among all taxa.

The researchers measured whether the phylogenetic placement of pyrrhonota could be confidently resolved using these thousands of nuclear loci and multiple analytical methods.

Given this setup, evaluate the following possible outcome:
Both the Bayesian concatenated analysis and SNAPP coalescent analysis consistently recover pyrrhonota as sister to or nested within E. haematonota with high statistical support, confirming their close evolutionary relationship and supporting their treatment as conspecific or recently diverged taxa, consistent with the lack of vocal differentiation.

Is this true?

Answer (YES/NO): NO